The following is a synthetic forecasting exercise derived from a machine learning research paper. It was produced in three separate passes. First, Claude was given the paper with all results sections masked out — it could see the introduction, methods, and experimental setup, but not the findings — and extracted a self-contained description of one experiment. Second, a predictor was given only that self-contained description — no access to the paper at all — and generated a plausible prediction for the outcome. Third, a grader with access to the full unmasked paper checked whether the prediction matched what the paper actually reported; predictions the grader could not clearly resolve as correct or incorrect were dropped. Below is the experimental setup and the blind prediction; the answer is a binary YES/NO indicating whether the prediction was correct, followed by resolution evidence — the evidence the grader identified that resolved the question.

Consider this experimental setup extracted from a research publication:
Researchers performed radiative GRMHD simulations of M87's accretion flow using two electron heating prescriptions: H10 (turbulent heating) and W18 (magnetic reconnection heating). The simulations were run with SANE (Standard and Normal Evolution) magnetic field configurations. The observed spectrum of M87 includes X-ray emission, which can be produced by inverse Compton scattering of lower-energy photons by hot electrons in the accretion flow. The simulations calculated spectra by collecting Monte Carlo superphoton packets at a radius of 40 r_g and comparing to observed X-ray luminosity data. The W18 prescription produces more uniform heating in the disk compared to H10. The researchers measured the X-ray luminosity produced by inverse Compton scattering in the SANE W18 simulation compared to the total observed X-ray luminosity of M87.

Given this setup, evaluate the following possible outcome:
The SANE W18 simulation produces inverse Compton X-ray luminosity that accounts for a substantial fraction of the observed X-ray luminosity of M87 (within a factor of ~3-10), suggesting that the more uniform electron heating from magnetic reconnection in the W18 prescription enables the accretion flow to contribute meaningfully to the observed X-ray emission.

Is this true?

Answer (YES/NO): NO